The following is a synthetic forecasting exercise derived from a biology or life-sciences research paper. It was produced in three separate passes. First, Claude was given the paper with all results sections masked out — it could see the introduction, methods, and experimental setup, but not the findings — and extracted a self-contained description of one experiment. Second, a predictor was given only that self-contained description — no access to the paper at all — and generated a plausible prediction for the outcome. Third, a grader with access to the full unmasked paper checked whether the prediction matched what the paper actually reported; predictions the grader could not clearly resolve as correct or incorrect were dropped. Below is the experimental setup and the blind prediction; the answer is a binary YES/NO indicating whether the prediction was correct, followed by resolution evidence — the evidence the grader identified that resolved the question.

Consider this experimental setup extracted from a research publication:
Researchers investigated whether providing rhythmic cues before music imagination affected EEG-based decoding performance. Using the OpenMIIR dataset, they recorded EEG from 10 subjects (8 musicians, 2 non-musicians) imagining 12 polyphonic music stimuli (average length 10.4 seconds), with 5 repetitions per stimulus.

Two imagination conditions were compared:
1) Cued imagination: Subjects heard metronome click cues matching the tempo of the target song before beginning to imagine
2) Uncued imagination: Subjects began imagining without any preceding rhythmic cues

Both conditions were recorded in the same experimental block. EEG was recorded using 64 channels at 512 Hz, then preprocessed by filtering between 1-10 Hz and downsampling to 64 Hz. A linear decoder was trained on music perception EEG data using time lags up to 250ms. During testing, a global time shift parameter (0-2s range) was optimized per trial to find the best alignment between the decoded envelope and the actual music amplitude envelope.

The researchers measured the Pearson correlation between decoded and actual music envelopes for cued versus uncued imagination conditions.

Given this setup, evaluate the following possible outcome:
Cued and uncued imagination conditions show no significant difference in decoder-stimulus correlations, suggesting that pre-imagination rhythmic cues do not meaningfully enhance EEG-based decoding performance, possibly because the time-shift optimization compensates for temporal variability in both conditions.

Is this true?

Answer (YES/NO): YES